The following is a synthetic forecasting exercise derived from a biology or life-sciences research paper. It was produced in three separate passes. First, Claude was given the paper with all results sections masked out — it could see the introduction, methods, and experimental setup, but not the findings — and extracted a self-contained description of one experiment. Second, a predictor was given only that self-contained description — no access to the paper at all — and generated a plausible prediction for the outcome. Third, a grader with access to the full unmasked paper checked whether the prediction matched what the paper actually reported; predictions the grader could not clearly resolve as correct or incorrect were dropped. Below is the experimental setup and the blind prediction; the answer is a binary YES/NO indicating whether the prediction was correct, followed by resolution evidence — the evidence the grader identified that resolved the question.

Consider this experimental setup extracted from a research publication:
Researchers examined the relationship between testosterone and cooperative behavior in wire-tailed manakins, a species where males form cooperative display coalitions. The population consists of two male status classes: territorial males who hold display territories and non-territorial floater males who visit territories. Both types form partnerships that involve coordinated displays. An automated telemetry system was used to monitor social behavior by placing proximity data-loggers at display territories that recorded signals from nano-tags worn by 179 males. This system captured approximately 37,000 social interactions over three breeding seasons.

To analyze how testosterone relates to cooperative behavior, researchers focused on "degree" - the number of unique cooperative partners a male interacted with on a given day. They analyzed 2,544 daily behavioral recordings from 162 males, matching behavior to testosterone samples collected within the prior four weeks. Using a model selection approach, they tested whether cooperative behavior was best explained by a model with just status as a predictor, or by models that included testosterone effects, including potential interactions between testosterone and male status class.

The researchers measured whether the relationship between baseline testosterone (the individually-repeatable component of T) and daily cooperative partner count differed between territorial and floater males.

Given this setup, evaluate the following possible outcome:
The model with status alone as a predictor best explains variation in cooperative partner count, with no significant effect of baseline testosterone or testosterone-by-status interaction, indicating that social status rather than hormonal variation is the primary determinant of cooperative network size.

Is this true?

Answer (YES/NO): NO